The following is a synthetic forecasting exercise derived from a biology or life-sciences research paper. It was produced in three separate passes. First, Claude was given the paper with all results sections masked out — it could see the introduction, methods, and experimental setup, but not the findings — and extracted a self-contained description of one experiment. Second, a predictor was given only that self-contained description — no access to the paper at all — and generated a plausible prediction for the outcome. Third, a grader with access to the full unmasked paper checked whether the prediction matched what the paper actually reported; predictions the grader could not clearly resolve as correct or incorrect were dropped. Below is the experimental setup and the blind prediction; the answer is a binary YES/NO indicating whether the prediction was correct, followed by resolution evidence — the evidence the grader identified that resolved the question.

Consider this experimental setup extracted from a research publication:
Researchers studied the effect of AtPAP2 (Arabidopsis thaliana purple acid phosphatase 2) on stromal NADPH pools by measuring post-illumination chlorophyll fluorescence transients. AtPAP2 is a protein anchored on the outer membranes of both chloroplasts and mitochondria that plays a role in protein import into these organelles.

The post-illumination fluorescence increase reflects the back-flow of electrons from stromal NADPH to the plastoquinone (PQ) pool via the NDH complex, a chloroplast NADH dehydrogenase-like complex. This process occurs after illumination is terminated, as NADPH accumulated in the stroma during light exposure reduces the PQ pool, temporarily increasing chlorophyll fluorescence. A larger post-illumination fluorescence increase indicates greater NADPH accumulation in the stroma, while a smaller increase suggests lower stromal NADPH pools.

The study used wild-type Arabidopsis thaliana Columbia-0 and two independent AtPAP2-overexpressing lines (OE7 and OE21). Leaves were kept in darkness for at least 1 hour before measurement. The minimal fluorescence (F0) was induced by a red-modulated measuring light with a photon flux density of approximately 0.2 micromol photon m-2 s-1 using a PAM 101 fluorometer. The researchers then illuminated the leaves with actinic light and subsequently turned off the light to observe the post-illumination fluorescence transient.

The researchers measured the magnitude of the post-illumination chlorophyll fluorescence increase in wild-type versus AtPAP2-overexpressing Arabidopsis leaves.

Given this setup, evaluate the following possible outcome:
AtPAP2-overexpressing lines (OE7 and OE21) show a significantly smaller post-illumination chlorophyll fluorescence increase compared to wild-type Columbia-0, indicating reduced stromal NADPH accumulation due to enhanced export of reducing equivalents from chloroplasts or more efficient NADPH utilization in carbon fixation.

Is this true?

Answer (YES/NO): NO